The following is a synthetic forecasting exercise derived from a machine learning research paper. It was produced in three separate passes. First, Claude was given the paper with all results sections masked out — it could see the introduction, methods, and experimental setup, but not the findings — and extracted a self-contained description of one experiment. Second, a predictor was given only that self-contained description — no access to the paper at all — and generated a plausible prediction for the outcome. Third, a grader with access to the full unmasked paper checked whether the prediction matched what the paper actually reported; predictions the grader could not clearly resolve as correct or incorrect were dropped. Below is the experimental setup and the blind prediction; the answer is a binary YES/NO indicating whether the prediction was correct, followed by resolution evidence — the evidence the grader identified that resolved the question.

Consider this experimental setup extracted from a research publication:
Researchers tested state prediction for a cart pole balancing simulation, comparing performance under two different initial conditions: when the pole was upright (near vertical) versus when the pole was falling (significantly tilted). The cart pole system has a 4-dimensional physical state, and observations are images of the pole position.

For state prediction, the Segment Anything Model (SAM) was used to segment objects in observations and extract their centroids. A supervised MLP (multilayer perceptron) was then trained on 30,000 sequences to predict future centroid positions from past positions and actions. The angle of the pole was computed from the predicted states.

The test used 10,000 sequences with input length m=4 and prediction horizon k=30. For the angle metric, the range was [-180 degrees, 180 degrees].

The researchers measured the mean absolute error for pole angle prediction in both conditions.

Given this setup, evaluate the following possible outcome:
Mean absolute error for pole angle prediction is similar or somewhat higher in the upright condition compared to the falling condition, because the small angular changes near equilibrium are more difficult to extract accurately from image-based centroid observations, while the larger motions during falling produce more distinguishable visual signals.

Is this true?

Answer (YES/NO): NO